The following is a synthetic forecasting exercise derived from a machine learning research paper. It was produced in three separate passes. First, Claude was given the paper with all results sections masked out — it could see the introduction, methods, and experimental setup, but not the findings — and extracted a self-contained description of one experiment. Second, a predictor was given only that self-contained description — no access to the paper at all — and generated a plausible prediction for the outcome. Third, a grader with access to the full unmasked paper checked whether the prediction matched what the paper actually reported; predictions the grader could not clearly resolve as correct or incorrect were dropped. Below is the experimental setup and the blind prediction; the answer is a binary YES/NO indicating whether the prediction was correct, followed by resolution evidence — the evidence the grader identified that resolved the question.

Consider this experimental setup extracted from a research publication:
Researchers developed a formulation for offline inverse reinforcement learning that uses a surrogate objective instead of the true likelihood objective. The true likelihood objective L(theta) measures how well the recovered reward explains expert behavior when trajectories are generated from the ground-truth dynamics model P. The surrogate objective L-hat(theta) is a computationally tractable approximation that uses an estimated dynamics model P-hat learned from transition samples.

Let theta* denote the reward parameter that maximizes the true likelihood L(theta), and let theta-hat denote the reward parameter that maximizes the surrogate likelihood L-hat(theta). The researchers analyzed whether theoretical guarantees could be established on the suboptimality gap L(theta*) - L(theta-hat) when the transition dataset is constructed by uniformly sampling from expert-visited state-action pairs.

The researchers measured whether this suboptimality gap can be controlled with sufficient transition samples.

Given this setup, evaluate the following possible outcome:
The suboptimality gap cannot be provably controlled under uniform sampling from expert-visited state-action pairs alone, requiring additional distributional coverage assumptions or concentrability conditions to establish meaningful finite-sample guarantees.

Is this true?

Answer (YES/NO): NO